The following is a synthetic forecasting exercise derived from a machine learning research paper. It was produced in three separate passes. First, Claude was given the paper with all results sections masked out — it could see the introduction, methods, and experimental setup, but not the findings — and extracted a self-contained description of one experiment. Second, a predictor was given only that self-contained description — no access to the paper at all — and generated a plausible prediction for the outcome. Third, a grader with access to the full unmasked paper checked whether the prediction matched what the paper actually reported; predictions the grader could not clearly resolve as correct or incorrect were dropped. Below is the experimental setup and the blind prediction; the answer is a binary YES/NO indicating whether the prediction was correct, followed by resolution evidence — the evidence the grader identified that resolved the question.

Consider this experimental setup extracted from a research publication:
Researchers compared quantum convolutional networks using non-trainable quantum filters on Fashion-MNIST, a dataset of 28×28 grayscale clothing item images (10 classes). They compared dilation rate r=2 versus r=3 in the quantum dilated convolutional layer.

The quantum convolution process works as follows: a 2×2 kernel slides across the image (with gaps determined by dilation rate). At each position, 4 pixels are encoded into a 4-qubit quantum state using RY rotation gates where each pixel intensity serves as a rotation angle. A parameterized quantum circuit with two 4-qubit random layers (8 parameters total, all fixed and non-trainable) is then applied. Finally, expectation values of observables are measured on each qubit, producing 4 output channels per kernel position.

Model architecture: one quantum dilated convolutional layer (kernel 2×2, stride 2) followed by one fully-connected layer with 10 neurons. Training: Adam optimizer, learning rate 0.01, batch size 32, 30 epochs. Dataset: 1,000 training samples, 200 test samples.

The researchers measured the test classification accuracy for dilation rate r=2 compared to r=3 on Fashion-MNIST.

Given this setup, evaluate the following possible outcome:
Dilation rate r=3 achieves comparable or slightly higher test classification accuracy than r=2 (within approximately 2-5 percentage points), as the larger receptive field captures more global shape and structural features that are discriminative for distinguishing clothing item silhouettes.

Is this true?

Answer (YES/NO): NO